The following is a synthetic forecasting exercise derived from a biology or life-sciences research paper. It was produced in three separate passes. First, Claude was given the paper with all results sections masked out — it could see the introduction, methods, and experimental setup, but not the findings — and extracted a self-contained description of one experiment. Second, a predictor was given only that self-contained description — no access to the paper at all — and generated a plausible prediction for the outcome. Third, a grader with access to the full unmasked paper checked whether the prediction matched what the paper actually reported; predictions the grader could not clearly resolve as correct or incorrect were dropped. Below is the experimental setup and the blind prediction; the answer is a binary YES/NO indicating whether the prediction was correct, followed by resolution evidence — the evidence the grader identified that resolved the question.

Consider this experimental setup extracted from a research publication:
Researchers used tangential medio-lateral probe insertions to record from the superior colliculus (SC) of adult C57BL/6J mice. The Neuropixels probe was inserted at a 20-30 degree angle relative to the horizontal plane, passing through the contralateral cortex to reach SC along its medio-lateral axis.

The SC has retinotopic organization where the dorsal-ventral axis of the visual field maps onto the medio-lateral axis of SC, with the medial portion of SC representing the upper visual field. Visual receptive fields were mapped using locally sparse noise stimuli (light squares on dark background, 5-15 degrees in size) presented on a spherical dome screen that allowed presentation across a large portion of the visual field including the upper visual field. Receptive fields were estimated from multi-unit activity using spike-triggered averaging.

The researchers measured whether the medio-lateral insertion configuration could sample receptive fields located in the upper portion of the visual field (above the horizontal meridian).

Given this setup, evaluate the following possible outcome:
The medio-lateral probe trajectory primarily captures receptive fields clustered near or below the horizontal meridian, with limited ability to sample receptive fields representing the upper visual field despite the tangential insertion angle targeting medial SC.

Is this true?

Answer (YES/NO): NO